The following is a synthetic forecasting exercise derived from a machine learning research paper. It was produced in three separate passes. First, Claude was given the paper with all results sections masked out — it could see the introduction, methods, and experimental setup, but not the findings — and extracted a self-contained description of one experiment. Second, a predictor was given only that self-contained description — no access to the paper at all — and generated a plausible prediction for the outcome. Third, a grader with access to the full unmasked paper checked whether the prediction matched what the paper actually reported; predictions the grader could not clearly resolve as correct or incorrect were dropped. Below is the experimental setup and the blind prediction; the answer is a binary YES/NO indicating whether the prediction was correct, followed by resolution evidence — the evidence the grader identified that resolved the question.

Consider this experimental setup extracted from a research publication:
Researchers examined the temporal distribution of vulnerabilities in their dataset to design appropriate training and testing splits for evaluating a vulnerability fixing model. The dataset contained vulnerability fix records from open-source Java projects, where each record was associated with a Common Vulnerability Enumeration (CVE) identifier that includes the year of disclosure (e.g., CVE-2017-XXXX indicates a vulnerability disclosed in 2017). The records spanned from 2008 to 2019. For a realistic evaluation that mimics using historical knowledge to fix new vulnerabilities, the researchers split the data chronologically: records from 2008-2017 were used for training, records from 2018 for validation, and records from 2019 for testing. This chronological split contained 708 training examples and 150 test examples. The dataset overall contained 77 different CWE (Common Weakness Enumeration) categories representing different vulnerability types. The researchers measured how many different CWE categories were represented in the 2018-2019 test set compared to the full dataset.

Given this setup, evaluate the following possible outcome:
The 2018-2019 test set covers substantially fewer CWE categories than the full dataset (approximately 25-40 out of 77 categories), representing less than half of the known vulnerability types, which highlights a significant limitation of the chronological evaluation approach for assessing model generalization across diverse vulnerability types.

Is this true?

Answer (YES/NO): NO